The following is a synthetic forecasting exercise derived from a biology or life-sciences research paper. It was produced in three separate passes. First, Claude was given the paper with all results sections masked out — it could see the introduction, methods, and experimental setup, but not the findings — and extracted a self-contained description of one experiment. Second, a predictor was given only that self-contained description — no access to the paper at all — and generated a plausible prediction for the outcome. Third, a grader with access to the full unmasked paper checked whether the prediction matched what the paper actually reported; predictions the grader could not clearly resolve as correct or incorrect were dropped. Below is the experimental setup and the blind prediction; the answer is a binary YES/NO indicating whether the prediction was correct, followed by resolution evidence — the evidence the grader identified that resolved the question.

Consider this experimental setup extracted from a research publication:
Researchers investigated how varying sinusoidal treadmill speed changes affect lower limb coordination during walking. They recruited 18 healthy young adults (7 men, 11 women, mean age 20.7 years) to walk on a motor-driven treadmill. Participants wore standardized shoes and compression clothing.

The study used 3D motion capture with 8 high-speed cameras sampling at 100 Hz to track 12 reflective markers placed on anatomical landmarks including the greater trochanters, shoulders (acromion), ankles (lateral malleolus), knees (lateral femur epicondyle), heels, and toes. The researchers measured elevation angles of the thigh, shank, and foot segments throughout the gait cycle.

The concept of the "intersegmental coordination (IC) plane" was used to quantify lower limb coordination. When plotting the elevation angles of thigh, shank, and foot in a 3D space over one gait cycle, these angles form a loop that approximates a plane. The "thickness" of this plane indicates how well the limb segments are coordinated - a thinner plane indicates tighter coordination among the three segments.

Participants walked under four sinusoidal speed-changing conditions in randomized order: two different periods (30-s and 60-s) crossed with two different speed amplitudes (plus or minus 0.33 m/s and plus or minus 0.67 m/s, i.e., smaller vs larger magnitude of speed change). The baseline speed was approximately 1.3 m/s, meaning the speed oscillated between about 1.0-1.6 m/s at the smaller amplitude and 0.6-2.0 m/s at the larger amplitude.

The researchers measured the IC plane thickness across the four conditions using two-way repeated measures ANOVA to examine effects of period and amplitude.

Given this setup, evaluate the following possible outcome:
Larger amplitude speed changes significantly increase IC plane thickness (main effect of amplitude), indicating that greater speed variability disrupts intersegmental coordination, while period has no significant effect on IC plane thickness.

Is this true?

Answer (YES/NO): YES